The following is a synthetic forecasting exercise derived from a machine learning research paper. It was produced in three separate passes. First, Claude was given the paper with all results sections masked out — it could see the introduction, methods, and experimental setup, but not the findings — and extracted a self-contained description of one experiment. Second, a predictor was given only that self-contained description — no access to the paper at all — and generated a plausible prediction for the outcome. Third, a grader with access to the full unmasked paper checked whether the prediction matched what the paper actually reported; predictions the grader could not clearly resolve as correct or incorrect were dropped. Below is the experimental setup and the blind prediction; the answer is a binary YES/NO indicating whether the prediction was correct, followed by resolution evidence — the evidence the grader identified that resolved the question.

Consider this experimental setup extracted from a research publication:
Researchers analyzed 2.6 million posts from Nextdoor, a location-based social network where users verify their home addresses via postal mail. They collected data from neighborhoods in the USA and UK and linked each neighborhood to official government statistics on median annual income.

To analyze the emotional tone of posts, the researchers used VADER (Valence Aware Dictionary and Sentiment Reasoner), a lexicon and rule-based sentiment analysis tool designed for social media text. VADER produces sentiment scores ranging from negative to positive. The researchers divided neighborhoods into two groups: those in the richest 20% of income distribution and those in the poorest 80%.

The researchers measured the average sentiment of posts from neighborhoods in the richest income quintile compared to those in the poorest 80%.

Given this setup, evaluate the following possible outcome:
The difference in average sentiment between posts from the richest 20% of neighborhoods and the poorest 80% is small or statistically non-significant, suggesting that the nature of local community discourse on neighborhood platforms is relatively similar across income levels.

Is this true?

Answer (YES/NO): NO